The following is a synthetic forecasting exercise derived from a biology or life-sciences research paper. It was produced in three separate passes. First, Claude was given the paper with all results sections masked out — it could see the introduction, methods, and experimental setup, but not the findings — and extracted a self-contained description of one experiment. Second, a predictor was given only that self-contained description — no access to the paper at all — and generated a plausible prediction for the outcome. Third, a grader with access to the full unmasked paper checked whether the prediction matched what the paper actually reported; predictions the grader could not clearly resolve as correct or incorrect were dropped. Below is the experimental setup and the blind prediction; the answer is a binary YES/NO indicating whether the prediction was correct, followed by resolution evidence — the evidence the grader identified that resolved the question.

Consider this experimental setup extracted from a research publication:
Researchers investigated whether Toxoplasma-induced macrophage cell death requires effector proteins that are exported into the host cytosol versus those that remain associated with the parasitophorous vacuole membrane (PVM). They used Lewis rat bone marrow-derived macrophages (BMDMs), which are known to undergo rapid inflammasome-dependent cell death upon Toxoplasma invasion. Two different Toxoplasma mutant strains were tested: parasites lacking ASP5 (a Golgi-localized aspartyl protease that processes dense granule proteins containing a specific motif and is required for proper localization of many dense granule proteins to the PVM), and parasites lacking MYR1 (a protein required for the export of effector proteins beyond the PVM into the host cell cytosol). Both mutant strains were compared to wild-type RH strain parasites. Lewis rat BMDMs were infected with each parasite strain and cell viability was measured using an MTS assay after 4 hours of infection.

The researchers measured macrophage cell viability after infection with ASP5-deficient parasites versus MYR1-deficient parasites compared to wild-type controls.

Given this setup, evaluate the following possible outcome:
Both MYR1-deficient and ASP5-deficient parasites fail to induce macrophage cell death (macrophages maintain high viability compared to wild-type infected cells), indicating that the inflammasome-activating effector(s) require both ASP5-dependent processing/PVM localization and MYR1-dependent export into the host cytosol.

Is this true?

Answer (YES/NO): NO